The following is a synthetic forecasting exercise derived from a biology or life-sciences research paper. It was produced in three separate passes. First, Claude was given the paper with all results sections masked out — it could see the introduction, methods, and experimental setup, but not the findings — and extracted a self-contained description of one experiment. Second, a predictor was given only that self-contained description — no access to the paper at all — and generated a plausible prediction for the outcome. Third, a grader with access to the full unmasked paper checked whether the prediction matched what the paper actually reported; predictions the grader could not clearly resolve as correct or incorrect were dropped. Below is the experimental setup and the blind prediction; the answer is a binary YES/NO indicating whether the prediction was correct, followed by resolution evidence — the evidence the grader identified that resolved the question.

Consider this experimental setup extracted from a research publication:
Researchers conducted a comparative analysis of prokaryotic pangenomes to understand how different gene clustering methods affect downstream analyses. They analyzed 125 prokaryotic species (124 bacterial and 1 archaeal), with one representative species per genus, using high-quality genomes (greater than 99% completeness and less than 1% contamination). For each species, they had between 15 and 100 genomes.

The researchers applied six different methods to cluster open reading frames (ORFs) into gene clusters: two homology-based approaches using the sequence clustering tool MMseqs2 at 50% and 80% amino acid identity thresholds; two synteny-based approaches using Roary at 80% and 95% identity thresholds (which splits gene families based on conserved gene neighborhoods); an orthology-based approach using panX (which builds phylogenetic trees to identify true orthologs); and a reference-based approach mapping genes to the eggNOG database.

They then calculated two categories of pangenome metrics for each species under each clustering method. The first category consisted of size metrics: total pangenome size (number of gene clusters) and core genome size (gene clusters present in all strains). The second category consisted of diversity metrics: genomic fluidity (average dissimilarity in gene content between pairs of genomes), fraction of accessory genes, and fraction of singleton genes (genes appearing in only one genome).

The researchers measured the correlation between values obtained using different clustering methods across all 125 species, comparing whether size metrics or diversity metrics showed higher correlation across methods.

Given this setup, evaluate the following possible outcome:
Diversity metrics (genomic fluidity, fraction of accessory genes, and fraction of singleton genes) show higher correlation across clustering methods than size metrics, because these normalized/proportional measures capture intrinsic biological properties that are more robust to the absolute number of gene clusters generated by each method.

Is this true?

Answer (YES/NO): NO